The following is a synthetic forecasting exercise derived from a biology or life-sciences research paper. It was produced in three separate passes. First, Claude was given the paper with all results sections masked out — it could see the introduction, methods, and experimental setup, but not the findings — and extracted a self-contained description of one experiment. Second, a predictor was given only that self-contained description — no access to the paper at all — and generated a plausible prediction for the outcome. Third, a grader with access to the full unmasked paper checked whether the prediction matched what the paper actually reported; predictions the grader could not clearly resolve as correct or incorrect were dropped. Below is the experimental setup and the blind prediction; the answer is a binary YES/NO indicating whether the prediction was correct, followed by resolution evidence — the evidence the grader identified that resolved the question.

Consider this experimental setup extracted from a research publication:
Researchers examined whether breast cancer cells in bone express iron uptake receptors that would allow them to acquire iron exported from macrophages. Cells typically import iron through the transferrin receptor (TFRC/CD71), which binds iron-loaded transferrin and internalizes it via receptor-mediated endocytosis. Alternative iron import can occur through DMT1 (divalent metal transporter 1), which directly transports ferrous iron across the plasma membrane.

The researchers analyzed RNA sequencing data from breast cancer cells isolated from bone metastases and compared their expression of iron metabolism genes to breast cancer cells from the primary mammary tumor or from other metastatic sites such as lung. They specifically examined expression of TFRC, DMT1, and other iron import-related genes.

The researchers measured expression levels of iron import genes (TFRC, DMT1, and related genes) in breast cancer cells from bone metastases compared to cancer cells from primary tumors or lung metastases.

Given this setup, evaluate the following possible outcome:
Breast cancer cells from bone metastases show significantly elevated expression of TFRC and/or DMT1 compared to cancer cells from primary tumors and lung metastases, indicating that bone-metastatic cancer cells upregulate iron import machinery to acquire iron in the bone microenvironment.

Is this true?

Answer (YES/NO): NO